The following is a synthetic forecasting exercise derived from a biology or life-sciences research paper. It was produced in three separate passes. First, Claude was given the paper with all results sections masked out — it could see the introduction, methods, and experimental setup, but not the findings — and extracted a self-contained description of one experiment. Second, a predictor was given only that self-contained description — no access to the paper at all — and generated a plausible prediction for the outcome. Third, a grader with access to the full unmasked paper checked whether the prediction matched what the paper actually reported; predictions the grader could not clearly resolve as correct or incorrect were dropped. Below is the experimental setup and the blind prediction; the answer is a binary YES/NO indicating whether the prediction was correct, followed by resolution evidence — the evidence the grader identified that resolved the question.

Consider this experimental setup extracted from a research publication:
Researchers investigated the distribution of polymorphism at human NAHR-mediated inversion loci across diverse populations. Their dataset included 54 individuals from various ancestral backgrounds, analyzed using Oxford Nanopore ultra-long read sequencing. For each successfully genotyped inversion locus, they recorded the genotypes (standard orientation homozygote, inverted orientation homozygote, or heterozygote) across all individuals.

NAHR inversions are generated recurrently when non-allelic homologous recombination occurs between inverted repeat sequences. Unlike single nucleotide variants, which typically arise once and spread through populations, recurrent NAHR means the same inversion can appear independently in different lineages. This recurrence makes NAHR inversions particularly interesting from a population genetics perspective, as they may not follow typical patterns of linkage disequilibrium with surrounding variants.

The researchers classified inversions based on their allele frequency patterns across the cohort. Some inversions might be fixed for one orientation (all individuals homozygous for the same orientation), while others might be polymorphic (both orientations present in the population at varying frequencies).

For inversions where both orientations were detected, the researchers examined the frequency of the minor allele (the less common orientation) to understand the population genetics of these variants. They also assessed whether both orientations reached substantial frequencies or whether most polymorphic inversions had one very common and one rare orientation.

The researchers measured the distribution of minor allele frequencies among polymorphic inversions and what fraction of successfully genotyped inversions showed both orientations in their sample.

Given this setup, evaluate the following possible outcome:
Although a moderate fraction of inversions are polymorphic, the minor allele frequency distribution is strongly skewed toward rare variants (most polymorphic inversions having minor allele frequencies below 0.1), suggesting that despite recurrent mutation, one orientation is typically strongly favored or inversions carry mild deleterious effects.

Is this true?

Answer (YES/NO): NO